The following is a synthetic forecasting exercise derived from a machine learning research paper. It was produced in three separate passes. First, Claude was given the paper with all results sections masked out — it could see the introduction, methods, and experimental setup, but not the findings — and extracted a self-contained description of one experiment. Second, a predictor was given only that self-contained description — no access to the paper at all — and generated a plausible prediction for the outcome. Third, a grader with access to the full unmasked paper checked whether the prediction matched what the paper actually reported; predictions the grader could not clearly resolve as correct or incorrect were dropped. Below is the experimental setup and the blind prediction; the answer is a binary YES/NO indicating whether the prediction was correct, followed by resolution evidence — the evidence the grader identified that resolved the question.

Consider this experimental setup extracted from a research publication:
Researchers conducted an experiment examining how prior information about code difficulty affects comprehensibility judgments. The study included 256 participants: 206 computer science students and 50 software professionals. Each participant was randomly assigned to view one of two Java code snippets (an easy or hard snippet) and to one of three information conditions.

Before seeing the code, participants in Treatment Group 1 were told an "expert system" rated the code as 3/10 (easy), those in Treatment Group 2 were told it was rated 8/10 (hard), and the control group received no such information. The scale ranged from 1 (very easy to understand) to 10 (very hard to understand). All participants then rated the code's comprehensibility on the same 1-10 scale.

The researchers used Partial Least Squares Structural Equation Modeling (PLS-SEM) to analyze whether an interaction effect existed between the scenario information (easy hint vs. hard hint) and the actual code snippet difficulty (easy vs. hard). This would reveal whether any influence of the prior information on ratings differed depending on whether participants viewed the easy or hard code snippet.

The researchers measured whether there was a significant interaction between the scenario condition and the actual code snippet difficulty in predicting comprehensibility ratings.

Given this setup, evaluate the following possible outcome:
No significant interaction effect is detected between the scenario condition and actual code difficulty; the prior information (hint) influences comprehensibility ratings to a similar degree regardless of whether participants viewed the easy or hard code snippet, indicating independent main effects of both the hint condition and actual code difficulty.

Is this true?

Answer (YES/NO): YES